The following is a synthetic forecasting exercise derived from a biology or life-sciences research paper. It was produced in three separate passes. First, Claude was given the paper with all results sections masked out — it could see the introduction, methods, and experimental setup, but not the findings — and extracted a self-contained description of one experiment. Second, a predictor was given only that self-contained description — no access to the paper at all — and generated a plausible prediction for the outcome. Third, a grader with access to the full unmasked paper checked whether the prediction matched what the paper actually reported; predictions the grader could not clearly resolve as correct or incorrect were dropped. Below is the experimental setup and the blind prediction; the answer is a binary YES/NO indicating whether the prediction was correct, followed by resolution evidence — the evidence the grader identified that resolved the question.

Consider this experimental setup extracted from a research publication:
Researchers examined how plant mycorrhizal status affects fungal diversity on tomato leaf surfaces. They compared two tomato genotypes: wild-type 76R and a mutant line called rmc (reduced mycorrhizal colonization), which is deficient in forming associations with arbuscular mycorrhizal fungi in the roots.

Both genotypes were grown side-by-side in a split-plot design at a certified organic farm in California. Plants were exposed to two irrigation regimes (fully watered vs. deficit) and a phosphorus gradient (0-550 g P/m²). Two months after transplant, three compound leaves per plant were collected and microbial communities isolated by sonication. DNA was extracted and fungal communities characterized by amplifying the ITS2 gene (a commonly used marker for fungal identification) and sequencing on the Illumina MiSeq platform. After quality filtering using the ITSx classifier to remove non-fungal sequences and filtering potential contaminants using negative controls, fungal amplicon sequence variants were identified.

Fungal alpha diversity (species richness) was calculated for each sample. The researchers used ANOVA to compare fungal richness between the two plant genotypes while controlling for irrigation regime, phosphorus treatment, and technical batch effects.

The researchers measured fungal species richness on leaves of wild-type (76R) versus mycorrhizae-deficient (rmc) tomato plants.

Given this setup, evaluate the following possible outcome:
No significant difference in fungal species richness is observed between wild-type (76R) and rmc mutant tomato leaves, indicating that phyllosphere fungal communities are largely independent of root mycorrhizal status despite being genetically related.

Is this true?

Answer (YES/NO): NO